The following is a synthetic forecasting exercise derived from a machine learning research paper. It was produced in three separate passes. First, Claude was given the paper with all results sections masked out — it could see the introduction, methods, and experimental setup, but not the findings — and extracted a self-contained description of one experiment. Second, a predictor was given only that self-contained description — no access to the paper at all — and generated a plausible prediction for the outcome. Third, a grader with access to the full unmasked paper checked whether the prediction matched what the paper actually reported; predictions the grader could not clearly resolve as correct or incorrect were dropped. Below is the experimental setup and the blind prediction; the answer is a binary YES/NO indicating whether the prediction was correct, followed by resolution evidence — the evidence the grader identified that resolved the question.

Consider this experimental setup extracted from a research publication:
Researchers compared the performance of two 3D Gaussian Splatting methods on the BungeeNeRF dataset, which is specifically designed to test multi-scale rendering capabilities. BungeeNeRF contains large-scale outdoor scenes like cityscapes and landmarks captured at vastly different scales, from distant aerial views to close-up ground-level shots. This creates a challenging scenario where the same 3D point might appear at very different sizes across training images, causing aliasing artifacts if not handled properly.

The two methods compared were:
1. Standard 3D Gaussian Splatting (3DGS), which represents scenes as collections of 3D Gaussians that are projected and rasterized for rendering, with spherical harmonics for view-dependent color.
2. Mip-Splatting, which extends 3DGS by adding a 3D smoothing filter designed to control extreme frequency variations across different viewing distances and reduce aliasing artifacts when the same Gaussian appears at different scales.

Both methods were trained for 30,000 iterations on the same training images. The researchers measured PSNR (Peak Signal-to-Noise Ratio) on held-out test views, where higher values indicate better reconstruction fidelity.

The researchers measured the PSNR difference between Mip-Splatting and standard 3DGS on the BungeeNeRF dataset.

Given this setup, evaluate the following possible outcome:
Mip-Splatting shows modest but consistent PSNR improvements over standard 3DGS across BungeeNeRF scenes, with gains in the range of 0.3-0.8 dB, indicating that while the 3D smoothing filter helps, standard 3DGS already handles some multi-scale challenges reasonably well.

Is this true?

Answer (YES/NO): NO